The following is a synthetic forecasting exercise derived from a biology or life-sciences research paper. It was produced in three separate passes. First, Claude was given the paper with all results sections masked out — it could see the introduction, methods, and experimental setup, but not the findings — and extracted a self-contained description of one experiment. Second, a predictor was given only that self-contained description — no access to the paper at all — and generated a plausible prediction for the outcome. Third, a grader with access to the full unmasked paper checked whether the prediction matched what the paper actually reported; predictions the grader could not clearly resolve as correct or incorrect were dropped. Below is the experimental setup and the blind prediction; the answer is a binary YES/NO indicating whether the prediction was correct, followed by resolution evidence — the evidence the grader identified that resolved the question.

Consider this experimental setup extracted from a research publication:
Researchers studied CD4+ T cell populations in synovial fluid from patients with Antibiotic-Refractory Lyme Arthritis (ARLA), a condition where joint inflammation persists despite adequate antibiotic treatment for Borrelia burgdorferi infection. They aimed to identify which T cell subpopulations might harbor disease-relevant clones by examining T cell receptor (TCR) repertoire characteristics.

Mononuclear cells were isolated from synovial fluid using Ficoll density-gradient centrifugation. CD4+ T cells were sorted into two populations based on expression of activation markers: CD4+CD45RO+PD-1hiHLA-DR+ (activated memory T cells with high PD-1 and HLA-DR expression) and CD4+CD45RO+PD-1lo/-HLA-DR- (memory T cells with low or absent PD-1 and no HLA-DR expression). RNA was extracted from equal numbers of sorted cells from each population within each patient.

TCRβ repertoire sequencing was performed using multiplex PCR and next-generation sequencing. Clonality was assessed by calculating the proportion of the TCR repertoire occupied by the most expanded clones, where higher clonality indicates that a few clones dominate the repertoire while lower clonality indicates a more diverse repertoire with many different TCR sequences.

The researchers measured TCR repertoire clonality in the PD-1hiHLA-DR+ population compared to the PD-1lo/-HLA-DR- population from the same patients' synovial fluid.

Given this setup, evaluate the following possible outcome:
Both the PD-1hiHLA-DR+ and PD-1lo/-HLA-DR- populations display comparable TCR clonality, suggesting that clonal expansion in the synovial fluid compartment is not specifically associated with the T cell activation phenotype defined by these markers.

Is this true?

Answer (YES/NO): NO